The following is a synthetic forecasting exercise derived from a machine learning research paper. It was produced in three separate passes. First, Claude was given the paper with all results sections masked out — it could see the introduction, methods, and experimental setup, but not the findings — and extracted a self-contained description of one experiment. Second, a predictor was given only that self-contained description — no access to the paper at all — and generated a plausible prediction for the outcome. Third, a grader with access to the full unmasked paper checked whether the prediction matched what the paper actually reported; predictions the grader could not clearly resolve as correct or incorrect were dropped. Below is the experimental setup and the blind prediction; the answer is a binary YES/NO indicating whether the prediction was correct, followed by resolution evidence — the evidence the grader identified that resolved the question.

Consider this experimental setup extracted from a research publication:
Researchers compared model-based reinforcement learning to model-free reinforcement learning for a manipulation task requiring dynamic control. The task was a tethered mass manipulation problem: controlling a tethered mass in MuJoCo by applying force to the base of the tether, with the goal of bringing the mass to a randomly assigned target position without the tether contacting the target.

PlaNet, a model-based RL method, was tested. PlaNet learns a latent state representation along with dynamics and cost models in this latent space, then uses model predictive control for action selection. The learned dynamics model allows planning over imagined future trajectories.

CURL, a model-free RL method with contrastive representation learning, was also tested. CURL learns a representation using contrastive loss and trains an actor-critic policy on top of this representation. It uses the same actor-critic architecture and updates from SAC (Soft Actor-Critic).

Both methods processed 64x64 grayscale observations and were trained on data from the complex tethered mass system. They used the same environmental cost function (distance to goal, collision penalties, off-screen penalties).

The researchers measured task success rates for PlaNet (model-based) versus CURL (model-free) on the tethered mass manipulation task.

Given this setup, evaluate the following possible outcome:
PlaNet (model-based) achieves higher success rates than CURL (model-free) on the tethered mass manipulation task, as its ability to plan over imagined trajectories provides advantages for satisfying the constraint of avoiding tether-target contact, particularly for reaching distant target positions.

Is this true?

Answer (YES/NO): NO